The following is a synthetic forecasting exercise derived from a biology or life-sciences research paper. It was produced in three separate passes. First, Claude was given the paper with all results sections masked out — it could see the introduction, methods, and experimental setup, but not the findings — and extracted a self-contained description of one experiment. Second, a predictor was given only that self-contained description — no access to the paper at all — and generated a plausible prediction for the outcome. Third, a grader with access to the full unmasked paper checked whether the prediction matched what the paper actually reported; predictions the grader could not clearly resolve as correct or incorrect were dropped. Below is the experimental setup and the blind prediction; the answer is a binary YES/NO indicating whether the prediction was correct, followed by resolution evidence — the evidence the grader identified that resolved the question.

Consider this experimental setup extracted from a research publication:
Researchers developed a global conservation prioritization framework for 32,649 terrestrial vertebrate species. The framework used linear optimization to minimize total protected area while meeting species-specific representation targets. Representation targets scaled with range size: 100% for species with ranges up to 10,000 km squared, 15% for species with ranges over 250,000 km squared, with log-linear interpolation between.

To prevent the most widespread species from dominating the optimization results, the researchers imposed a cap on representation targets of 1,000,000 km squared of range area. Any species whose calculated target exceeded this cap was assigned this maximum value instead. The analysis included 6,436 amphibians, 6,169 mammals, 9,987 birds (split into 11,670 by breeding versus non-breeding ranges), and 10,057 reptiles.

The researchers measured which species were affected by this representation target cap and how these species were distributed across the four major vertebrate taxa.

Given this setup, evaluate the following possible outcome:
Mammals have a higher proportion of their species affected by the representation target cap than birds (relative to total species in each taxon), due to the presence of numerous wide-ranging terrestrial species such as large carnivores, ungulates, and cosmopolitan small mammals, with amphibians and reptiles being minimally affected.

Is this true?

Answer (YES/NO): NO